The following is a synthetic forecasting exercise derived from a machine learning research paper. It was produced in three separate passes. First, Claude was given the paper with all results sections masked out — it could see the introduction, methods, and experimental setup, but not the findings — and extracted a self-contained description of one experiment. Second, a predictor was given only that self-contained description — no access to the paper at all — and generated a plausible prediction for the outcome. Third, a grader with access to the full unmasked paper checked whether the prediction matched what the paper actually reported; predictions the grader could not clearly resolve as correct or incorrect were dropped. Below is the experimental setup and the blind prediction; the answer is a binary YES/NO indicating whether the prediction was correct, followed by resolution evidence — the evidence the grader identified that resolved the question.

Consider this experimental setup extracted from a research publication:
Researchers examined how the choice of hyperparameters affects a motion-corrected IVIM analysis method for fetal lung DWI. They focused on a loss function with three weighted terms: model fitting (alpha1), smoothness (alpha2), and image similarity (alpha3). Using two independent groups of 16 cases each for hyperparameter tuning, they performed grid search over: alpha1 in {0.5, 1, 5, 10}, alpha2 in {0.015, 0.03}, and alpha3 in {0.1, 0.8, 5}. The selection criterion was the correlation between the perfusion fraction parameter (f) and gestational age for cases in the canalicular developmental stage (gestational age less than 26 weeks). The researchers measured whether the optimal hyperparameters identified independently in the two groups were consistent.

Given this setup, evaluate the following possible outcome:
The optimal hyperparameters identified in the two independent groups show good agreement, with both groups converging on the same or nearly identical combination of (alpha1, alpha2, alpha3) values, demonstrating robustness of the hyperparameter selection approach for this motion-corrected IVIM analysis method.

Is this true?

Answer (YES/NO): NO